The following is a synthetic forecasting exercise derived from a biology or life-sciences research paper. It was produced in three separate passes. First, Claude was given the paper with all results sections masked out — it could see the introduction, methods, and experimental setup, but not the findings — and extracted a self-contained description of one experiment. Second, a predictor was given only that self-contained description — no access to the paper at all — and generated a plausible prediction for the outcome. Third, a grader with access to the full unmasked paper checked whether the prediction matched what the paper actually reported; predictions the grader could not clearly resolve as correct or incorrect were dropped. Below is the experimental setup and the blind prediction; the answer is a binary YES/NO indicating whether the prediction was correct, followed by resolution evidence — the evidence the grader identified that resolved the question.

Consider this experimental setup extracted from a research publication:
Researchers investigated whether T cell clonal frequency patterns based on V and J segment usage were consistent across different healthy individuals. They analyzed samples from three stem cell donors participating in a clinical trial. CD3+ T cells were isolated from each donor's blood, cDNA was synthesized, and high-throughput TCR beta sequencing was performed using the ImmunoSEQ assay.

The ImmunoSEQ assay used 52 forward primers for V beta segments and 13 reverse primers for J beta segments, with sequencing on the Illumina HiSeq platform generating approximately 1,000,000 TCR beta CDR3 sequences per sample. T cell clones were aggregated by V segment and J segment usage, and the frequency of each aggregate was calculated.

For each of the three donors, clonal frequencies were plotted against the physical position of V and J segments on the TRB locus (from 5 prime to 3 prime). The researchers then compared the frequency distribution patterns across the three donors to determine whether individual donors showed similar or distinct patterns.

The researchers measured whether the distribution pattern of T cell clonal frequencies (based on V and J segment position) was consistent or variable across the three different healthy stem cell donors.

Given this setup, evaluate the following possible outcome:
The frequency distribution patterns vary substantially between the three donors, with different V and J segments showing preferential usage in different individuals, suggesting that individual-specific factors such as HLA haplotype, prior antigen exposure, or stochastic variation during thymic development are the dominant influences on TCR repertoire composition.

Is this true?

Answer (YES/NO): NO